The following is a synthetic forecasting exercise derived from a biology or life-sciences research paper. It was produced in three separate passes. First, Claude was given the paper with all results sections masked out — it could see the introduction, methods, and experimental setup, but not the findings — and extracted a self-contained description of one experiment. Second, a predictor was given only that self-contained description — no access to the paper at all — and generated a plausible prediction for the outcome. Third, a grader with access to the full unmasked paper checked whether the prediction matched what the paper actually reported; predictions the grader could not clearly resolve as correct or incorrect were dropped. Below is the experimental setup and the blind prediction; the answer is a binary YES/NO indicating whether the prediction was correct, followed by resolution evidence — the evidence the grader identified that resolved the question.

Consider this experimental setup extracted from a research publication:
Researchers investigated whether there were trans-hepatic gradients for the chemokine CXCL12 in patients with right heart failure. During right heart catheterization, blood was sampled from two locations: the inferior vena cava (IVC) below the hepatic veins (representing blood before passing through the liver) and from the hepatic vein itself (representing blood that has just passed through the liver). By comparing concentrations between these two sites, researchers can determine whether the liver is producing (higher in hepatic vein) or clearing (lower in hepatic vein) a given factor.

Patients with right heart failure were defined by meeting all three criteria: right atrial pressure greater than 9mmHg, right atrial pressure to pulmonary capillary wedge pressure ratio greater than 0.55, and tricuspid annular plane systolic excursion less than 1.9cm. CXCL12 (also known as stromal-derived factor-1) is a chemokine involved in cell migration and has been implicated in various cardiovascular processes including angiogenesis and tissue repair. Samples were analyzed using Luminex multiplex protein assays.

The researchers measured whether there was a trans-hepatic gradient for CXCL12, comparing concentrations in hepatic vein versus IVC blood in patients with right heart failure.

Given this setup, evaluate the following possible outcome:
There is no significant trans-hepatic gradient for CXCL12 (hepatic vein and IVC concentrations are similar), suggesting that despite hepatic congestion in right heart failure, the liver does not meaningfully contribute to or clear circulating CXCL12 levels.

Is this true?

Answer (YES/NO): YES